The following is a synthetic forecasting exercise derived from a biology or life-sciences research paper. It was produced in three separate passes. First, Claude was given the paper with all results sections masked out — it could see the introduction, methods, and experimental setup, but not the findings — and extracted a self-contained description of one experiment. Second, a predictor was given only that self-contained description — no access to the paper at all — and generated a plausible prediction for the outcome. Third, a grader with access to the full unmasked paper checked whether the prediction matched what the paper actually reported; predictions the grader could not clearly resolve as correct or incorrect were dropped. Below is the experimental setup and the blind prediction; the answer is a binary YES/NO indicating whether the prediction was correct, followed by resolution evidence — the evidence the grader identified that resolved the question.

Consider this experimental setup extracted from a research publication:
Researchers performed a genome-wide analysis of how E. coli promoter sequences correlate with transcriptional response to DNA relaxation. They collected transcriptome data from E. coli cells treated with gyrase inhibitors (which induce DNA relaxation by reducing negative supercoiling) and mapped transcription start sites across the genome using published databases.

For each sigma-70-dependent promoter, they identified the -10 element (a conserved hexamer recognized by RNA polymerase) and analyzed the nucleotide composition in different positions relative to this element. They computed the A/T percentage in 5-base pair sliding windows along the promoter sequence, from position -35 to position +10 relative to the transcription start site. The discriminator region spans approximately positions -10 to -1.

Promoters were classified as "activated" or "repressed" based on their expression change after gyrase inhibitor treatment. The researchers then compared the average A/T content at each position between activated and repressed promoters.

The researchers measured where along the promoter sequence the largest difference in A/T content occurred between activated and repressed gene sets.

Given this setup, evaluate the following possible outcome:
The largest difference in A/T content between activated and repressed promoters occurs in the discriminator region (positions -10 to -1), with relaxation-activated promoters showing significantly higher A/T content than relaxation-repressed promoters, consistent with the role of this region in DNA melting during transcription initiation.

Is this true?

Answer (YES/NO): YES